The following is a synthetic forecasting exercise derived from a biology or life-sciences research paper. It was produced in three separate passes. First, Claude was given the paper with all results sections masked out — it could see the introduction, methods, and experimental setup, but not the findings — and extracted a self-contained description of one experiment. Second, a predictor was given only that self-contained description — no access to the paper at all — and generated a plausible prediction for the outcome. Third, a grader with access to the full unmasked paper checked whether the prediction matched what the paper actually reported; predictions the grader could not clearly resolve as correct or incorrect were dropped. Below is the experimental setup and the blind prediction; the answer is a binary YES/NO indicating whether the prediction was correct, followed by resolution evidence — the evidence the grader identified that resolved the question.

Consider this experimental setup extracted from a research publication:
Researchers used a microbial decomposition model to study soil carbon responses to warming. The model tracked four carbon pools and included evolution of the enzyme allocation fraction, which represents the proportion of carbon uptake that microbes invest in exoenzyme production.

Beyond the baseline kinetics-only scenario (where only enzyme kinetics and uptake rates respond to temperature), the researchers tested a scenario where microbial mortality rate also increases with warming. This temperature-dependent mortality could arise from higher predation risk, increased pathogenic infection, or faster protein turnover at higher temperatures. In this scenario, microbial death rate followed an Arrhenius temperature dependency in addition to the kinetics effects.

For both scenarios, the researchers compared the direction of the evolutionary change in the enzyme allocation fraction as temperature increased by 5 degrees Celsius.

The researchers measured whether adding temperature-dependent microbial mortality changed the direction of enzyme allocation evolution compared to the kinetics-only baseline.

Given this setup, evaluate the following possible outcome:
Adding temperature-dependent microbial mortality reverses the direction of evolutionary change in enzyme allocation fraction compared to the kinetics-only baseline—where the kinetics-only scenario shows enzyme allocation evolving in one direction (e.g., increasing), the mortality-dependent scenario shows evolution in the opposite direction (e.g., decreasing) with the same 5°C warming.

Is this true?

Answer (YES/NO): NO